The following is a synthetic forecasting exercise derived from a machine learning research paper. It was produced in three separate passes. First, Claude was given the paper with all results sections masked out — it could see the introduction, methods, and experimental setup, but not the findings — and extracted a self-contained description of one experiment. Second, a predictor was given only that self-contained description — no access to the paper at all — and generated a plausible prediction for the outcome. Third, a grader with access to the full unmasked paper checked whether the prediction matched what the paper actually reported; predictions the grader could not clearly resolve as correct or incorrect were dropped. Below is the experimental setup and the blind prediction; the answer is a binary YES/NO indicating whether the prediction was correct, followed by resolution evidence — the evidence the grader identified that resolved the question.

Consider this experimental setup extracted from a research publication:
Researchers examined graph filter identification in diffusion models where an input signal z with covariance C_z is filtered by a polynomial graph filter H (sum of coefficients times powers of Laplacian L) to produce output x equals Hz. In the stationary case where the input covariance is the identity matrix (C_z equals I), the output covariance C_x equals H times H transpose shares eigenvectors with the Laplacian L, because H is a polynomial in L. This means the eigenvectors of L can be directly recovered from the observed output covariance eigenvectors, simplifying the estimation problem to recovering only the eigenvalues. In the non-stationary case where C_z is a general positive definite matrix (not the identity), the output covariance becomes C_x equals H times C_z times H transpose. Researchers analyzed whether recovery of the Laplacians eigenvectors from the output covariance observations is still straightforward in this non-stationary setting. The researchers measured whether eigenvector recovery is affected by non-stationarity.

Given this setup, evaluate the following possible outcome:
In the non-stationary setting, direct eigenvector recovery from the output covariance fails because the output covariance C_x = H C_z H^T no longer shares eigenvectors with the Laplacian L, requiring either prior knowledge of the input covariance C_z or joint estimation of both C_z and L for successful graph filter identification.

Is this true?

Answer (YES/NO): YES